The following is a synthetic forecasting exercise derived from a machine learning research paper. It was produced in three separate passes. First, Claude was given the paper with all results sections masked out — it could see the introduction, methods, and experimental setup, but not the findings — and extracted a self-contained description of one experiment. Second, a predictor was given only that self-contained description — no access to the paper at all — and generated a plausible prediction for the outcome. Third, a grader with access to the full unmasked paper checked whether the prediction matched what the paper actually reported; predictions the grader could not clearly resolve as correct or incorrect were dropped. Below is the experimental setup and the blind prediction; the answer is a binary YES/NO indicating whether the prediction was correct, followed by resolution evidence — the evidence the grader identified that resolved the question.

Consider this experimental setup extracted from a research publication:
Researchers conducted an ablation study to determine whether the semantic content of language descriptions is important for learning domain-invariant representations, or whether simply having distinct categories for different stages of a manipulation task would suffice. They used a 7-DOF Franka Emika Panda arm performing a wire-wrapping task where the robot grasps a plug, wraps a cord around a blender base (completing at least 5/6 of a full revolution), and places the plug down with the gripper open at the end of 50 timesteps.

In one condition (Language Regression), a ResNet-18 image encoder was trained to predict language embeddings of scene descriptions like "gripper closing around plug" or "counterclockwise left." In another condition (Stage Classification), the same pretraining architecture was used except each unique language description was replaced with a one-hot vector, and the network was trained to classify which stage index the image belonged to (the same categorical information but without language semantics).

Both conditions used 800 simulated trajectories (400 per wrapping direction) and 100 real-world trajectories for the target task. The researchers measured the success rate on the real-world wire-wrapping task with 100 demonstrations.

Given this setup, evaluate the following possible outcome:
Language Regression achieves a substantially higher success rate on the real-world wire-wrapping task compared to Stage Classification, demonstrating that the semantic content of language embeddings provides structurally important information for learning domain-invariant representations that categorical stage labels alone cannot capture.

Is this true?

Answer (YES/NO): NO